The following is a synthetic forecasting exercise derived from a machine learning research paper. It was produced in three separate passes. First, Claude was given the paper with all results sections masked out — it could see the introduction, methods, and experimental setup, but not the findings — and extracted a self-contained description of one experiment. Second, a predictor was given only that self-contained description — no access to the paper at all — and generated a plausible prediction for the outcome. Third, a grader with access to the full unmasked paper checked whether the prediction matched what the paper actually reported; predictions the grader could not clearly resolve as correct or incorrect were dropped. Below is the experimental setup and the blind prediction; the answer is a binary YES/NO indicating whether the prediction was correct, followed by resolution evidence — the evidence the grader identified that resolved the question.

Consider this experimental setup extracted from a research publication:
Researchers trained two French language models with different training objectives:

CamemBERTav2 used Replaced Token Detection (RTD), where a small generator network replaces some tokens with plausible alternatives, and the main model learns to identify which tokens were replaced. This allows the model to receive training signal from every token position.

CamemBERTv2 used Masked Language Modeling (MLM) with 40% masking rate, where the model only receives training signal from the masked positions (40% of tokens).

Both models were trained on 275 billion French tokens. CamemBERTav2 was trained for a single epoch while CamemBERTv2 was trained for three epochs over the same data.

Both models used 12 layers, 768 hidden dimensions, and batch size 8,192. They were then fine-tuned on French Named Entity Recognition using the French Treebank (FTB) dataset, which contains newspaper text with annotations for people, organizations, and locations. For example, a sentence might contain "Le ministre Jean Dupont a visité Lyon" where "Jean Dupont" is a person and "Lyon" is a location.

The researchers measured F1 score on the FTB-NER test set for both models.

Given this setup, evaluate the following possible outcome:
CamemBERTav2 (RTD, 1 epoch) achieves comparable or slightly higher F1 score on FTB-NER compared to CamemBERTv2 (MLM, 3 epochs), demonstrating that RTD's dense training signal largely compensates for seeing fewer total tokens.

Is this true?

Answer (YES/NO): YES